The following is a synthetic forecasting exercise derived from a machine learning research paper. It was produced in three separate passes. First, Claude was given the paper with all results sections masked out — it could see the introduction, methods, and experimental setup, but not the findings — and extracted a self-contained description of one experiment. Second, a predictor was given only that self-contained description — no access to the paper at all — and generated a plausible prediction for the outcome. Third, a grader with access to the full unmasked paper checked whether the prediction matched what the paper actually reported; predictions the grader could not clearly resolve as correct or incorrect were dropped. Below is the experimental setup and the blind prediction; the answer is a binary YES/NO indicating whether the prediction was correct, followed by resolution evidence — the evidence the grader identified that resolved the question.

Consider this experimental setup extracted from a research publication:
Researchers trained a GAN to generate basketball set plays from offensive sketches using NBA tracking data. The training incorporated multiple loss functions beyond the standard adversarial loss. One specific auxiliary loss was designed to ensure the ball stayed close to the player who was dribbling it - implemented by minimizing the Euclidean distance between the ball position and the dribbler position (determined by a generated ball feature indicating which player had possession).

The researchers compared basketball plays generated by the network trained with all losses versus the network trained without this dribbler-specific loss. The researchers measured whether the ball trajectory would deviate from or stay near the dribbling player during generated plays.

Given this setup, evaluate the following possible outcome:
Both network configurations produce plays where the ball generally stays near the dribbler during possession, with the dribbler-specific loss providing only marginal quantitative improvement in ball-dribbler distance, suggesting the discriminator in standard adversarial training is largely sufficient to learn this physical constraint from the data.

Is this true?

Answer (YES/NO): NO